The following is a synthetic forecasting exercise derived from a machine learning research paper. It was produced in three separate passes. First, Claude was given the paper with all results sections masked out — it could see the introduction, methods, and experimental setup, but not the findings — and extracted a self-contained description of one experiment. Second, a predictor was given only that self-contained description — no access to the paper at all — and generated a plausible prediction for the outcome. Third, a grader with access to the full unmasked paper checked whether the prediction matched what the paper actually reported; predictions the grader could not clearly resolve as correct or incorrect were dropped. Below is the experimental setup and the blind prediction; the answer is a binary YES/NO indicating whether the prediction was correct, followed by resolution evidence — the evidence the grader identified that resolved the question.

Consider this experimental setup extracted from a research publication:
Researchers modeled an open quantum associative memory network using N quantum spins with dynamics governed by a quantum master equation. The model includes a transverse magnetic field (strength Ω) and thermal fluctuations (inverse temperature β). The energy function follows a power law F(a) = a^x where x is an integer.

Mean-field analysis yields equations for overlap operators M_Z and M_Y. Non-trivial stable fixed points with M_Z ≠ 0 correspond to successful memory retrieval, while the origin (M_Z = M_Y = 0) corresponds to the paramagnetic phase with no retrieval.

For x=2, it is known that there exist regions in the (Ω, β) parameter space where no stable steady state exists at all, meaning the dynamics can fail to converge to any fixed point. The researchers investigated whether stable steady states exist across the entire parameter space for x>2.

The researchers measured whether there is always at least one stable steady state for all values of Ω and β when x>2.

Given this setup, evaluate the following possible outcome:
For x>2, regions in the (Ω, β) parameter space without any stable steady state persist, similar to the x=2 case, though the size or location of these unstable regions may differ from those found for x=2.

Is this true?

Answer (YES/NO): NO